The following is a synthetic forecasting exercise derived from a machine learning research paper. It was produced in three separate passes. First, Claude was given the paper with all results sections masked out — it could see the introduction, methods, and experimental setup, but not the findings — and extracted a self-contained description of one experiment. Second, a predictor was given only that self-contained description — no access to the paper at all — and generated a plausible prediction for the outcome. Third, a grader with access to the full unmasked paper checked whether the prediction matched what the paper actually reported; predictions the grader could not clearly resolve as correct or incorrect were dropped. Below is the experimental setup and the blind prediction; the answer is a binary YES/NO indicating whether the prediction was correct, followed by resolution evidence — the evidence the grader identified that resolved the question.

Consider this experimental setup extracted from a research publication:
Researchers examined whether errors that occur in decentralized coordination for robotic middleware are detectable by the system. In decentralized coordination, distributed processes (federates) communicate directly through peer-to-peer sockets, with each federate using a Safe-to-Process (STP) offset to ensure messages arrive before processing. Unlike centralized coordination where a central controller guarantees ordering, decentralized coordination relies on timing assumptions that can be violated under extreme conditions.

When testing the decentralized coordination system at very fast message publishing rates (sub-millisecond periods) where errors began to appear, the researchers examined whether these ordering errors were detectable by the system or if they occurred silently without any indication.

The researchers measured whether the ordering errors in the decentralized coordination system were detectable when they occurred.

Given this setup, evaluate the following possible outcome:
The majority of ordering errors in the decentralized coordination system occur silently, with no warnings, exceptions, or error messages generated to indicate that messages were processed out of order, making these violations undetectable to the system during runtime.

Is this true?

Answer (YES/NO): NO